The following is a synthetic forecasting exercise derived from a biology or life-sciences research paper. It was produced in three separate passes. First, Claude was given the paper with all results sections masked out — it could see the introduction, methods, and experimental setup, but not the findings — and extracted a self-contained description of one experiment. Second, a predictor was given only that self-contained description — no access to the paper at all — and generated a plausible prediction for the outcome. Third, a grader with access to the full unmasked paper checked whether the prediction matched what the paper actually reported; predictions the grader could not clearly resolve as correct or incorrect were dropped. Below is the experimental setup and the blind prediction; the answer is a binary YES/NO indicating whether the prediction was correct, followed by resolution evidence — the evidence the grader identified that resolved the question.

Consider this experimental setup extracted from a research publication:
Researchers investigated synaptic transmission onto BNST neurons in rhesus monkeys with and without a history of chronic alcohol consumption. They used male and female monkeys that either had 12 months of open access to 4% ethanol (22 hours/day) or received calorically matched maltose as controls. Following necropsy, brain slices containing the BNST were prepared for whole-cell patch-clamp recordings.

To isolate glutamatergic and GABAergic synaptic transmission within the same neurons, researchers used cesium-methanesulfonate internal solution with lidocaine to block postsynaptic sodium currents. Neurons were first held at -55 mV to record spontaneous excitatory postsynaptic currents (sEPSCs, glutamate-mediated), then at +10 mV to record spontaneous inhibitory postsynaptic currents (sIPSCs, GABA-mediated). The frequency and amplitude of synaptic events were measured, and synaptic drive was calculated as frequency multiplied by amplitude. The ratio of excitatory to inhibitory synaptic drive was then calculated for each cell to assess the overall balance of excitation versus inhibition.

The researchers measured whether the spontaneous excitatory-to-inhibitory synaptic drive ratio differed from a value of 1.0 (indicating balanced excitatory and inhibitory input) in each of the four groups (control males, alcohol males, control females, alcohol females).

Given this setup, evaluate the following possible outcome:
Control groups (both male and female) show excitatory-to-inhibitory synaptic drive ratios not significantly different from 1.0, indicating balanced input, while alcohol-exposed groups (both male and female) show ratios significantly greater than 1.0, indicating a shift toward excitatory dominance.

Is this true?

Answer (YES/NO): NO